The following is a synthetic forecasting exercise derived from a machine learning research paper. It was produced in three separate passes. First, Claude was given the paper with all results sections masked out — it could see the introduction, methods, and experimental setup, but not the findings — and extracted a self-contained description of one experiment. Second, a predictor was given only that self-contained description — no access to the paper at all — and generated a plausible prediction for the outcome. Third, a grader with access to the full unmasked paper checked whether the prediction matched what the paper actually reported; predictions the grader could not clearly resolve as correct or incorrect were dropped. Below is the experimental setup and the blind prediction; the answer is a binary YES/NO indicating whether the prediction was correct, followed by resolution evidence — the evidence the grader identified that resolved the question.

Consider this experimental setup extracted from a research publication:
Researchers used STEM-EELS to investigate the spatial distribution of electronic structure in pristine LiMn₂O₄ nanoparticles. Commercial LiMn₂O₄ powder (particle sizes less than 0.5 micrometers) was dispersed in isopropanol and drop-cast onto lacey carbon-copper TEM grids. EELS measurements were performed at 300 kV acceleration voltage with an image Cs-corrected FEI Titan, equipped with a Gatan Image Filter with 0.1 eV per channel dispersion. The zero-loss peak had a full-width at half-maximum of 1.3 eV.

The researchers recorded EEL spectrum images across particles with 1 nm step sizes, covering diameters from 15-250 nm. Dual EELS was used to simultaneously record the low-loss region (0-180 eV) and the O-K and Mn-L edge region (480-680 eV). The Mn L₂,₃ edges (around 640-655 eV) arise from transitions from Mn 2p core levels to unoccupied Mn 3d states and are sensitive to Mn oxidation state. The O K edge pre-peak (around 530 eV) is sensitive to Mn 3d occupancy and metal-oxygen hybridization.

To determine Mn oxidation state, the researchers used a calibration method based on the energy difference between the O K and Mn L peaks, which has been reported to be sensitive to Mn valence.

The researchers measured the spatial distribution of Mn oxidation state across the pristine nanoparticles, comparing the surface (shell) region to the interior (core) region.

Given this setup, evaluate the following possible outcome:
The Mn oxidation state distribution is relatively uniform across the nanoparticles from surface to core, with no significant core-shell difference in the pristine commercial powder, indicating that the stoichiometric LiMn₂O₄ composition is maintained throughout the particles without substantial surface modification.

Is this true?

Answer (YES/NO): NO